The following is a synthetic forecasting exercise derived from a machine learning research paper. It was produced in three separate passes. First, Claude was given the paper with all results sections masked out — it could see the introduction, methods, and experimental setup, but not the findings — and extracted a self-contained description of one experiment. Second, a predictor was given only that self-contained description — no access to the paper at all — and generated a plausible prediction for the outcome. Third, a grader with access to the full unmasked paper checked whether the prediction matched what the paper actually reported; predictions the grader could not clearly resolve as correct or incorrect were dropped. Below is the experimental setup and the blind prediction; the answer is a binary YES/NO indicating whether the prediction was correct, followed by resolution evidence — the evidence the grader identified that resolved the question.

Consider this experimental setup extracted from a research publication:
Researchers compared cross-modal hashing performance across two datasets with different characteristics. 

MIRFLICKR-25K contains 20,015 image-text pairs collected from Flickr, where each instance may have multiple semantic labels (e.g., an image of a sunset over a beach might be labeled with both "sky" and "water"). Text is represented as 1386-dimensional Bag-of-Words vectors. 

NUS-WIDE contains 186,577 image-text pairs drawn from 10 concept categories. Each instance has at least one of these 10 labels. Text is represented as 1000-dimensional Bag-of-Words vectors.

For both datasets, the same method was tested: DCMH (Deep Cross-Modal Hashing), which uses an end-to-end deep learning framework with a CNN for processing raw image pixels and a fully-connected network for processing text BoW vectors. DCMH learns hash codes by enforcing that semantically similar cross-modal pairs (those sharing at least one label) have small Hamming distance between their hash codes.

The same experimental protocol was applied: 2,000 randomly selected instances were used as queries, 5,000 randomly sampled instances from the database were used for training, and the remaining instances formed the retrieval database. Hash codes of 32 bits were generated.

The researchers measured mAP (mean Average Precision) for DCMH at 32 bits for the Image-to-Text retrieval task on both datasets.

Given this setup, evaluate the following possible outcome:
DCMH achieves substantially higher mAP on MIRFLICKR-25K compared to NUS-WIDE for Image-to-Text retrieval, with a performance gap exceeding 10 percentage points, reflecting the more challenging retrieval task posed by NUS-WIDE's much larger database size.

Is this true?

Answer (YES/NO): NO